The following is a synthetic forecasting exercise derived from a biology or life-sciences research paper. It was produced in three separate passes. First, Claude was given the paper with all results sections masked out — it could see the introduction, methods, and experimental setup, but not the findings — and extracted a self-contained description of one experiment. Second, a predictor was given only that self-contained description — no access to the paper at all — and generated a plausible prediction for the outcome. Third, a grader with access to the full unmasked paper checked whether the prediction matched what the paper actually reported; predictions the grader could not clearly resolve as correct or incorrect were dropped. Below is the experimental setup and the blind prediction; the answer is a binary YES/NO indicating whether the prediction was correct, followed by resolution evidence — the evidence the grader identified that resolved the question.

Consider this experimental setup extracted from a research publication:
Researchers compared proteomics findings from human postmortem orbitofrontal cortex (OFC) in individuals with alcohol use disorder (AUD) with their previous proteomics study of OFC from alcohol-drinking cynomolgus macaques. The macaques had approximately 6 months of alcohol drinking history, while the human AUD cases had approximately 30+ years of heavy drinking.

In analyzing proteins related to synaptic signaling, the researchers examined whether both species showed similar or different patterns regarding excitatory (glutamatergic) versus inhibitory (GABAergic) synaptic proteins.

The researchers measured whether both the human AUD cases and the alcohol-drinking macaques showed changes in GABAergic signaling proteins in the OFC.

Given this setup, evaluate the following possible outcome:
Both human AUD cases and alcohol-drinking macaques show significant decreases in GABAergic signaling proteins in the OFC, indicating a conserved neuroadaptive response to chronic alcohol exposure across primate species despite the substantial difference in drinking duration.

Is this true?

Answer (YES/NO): NO